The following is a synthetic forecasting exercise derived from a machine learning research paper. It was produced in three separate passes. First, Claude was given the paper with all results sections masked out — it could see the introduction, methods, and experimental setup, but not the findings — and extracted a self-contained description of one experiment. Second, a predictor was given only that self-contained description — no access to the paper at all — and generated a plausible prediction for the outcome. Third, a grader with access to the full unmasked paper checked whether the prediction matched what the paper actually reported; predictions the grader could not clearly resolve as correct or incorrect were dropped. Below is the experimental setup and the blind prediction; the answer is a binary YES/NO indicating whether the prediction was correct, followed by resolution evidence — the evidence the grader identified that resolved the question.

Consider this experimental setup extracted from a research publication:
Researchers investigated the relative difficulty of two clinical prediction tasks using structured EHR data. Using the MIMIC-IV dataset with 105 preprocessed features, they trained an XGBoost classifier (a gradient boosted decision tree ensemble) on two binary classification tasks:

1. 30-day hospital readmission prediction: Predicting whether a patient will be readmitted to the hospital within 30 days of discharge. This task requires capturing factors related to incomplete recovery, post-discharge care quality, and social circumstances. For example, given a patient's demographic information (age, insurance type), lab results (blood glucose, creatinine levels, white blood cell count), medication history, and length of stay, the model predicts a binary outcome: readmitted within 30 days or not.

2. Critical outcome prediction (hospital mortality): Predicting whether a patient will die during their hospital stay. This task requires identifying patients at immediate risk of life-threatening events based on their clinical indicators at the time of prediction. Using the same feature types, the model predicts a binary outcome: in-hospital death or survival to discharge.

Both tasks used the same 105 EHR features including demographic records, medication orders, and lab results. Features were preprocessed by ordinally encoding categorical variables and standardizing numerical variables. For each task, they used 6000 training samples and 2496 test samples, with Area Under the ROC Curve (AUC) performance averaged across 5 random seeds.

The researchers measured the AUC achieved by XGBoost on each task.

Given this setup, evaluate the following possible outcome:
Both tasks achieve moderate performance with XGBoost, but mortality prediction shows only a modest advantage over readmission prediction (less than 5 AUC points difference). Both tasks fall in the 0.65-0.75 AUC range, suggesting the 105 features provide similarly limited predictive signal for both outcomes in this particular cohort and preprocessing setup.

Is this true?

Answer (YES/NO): NO